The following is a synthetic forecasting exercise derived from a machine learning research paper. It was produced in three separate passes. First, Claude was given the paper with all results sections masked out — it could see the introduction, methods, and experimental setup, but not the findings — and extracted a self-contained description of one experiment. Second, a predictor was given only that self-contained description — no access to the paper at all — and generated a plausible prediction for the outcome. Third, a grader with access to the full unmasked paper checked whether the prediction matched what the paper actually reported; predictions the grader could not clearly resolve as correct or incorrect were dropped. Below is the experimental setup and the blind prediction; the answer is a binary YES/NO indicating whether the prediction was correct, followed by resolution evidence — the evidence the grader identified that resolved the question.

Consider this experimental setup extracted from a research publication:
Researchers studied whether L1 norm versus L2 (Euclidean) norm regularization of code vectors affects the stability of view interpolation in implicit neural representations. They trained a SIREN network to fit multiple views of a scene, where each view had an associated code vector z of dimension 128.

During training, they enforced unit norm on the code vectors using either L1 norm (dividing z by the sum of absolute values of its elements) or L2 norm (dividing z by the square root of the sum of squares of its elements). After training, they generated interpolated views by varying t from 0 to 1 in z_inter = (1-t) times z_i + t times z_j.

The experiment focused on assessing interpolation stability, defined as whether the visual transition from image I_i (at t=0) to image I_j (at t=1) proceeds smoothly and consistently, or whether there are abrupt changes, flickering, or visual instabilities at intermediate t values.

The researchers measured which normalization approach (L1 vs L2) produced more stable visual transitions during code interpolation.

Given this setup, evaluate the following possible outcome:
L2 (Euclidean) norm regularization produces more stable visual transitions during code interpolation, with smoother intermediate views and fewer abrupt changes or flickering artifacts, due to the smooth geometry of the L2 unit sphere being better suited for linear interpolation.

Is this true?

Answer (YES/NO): NO